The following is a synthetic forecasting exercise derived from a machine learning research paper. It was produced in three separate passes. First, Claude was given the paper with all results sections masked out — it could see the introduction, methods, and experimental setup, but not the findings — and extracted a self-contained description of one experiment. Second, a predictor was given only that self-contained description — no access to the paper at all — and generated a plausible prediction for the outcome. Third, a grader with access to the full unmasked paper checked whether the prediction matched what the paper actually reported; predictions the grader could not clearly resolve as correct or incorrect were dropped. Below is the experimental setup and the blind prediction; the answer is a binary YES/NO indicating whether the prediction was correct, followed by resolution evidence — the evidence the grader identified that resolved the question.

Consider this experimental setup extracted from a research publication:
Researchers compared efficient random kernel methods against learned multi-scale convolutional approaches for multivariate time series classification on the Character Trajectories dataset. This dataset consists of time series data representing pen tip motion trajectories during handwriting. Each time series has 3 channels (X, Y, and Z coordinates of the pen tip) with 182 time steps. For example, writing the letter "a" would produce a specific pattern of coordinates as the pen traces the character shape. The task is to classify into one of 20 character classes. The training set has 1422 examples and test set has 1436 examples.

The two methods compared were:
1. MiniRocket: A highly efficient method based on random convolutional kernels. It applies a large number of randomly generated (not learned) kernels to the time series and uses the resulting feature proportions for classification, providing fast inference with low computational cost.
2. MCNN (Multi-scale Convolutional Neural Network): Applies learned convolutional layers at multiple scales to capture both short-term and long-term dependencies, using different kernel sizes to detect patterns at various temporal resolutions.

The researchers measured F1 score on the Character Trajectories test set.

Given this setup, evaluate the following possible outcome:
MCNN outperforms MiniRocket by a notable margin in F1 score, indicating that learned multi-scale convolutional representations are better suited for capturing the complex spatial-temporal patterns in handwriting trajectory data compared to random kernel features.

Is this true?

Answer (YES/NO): NO